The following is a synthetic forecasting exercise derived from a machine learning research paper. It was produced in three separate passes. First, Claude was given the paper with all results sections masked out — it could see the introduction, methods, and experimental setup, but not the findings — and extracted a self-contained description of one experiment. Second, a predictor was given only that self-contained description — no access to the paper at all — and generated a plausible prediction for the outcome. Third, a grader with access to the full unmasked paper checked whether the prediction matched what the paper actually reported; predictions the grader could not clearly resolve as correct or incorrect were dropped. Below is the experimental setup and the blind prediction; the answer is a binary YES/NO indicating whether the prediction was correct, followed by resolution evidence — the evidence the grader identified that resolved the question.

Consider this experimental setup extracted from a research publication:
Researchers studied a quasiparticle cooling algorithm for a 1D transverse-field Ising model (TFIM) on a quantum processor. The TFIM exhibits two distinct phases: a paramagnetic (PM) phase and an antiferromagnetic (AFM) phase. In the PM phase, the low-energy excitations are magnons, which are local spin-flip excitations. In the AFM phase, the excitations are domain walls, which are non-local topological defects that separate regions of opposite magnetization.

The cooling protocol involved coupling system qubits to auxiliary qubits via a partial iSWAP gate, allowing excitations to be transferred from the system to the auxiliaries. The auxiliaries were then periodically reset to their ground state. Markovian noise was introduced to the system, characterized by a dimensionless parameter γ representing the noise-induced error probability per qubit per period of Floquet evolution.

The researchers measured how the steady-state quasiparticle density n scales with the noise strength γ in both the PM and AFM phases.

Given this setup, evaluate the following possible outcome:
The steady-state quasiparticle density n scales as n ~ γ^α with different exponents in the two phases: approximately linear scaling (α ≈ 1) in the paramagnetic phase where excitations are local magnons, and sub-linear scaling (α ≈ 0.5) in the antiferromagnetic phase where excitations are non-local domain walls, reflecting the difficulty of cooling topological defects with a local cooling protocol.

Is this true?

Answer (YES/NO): NO